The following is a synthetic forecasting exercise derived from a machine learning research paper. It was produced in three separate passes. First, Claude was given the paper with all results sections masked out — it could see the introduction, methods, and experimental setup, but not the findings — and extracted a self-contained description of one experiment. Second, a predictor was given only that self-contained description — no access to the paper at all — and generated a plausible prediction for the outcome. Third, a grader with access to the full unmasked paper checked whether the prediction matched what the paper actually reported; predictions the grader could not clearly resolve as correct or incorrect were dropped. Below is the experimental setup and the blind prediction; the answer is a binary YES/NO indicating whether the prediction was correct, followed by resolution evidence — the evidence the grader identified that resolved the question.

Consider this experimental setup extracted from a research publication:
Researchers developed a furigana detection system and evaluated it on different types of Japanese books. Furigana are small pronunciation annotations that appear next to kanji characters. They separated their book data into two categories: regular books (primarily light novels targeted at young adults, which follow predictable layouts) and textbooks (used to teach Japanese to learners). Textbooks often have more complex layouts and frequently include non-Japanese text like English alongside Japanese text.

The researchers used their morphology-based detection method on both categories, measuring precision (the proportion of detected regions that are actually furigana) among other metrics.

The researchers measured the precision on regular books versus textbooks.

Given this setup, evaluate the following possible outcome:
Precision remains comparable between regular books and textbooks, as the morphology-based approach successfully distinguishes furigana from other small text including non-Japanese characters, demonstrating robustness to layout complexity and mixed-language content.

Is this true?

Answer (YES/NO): NO